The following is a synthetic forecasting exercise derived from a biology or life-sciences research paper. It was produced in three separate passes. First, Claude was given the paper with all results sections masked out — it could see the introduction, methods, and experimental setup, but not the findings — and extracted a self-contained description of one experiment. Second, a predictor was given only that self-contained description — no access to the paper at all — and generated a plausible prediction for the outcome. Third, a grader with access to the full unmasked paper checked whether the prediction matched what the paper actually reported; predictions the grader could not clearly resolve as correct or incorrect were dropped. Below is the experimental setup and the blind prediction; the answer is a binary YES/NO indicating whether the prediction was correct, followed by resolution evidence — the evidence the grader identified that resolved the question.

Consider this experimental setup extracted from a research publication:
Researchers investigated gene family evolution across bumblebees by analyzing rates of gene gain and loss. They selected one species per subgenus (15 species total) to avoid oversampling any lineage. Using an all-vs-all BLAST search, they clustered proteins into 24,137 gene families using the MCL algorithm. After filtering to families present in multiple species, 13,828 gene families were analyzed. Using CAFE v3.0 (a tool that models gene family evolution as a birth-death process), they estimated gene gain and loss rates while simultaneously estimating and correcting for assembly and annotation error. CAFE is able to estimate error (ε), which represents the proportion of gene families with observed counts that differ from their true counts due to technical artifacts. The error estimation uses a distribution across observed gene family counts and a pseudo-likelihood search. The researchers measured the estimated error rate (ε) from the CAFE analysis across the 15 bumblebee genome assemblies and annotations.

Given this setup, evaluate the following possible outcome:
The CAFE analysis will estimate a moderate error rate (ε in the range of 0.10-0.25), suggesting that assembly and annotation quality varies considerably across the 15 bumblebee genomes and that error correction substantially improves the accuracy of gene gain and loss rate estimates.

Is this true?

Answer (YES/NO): NO